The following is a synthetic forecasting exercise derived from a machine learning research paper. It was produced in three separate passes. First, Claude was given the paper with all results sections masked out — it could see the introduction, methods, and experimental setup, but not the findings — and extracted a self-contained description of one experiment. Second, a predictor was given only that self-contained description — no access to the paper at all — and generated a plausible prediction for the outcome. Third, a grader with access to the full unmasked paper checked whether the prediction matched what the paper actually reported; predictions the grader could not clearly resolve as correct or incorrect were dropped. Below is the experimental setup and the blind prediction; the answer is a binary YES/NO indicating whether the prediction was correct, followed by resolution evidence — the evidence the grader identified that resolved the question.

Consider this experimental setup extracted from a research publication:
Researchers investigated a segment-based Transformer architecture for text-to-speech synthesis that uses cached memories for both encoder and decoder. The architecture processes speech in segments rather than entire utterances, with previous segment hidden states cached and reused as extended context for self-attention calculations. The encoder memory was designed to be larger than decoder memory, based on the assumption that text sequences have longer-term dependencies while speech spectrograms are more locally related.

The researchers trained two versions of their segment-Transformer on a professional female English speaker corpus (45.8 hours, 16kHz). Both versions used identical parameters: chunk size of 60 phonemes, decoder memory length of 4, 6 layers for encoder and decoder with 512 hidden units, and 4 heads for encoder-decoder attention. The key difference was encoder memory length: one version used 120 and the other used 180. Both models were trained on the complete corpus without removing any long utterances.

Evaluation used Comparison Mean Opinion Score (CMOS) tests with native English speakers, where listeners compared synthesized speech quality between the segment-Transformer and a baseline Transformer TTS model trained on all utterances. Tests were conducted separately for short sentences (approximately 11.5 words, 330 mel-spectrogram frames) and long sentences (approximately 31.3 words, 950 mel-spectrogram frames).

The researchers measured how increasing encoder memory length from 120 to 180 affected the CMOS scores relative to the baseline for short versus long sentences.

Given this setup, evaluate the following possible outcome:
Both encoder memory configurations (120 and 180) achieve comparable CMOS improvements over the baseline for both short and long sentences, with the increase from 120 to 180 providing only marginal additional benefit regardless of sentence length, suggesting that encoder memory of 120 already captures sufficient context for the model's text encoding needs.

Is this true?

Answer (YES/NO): NO